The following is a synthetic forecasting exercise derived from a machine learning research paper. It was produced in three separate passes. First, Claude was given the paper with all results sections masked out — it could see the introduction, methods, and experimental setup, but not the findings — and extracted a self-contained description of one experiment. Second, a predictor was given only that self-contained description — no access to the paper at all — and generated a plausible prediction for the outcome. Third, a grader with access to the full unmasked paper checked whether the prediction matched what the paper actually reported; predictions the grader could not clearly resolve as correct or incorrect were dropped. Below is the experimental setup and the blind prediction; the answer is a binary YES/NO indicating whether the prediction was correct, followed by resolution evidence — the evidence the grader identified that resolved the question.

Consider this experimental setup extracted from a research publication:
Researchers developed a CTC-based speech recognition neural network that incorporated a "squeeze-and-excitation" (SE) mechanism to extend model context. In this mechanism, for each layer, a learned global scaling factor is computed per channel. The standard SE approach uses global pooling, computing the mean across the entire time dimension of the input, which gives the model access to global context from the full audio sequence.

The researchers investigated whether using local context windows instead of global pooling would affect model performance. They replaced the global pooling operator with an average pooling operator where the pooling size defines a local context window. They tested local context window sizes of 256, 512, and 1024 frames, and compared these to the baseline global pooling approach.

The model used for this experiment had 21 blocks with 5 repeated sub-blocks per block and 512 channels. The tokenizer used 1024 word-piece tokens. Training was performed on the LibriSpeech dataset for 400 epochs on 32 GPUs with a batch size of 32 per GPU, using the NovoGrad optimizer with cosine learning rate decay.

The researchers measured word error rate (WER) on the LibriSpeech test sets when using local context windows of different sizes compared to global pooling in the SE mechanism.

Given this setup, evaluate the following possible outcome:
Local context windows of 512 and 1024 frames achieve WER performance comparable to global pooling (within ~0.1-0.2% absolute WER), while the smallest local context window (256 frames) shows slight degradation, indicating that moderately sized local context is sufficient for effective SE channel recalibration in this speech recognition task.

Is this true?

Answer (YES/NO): NO